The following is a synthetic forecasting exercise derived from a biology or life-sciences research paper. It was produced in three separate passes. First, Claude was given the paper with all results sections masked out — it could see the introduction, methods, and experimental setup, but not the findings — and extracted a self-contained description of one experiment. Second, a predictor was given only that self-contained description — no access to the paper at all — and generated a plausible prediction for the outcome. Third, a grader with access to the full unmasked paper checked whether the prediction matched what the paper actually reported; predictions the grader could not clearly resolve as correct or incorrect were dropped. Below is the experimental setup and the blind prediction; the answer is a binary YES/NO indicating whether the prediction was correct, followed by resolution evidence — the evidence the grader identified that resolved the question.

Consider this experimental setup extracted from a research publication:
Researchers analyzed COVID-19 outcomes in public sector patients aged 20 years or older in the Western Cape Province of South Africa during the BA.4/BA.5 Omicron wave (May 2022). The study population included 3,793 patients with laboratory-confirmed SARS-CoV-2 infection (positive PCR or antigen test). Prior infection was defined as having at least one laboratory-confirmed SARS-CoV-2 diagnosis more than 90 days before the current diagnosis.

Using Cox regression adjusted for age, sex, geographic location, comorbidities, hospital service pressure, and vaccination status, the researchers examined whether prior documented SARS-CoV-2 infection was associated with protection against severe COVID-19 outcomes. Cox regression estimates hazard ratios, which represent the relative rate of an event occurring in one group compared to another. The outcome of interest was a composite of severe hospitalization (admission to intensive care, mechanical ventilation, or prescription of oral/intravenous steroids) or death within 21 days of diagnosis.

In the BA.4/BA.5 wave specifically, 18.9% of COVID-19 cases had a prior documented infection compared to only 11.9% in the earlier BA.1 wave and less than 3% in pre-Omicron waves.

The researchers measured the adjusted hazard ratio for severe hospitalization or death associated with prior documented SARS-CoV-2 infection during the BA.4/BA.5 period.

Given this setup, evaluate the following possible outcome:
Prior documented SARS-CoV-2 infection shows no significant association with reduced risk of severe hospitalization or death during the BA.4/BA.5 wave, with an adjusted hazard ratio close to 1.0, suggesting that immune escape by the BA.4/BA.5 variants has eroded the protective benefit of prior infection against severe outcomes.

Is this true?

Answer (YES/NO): NO